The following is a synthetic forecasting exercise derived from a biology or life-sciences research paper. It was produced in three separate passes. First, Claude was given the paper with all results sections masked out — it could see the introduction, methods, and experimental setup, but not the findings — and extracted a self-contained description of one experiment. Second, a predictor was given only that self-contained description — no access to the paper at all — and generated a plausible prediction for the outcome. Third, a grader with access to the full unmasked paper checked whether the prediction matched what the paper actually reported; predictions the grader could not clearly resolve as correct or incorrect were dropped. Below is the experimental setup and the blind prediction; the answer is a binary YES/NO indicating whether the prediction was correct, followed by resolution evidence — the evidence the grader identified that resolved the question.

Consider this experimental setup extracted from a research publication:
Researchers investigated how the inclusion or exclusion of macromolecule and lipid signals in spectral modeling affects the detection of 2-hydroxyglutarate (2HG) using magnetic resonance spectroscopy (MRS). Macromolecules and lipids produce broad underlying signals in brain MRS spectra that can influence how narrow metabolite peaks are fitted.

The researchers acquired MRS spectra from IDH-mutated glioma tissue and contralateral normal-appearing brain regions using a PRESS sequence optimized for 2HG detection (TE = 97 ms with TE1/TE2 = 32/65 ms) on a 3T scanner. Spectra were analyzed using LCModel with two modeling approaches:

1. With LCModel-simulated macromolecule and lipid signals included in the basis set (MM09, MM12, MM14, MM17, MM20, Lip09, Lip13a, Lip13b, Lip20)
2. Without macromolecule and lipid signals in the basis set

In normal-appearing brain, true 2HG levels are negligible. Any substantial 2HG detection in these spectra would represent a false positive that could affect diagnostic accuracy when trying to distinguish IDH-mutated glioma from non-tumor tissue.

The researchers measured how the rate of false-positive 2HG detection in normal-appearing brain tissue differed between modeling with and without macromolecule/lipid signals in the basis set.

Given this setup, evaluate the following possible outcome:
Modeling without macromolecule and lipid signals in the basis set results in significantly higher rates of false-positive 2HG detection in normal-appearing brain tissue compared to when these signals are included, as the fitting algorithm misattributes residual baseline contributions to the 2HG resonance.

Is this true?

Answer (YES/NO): NO